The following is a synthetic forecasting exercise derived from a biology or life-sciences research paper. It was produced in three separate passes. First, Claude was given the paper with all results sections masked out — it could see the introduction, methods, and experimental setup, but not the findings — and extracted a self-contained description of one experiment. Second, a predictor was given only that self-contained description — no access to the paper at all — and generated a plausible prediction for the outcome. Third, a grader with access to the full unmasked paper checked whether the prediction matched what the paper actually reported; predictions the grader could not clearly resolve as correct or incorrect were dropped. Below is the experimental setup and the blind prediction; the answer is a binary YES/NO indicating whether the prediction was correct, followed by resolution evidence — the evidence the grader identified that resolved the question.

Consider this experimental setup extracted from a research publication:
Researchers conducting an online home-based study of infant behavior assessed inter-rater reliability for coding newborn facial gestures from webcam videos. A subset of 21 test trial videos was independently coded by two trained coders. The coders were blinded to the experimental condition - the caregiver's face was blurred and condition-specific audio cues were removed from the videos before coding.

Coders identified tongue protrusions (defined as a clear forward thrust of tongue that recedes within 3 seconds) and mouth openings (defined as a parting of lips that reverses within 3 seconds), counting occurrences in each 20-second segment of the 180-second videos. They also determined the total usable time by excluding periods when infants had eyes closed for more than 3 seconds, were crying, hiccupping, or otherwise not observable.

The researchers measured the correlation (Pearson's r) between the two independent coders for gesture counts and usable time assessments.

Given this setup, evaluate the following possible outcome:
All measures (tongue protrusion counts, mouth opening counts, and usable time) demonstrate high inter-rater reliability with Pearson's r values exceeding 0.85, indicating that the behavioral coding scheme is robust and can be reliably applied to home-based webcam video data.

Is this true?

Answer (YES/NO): NO